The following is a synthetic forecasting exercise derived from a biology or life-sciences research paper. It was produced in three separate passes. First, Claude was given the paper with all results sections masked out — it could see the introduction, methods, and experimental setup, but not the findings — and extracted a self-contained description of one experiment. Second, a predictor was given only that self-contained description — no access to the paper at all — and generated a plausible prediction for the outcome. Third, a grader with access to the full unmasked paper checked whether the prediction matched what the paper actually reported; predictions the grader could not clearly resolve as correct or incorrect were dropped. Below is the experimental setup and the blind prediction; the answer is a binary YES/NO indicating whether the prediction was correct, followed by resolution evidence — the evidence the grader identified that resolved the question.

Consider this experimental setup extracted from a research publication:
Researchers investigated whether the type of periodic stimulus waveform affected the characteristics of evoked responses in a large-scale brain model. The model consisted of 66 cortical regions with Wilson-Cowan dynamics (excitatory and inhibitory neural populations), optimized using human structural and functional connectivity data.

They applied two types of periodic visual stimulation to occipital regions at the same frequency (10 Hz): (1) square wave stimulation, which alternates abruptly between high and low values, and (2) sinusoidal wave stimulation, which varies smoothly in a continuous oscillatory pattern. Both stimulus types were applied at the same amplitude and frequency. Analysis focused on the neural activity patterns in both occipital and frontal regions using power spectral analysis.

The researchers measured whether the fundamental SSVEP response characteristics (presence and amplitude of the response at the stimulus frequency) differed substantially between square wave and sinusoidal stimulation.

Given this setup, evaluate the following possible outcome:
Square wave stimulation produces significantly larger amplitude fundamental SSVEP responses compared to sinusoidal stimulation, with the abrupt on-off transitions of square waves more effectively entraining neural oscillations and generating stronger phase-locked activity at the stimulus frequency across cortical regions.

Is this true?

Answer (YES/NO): NO